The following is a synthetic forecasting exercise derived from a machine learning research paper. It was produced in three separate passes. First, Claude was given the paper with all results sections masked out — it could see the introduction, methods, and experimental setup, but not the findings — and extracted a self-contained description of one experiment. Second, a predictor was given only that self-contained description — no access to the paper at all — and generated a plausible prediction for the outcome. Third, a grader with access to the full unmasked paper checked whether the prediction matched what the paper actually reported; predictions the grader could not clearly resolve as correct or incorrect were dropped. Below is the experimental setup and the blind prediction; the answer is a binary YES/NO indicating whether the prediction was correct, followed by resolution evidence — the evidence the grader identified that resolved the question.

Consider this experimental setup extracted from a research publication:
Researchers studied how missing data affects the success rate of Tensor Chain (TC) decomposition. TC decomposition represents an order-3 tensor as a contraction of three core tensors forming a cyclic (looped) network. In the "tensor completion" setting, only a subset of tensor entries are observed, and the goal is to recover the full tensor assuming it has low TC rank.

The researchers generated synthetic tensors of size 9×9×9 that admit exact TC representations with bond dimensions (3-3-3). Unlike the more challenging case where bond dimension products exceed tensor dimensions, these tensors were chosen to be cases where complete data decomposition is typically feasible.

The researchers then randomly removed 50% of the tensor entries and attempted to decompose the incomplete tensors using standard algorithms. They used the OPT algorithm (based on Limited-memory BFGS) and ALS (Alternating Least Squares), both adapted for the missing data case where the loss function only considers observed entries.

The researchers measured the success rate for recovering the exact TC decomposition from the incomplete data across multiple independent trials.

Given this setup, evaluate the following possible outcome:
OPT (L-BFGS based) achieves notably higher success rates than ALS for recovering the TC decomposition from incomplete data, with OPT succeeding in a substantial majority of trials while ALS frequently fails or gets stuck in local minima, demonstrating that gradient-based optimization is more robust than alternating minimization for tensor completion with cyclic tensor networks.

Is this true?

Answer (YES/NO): NO